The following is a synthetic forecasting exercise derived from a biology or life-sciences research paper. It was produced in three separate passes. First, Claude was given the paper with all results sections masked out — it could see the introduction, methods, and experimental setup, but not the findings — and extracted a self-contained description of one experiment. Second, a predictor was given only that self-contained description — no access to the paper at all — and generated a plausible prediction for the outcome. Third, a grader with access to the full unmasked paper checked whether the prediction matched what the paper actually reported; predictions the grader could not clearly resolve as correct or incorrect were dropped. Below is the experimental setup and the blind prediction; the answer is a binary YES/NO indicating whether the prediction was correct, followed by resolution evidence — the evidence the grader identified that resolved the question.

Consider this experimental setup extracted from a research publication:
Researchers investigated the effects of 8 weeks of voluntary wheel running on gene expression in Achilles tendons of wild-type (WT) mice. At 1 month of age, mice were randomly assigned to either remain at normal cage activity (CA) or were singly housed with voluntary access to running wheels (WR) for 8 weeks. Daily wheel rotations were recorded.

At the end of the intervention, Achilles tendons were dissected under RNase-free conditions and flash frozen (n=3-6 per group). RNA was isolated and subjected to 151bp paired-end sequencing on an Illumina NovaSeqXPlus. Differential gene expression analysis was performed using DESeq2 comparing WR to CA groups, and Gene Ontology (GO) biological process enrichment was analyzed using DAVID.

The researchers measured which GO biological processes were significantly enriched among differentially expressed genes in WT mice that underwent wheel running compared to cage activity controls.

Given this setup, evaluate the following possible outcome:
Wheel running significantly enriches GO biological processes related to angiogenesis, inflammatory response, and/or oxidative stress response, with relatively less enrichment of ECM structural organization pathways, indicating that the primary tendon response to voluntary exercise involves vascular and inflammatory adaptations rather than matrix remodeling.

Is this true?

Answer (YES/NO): NO